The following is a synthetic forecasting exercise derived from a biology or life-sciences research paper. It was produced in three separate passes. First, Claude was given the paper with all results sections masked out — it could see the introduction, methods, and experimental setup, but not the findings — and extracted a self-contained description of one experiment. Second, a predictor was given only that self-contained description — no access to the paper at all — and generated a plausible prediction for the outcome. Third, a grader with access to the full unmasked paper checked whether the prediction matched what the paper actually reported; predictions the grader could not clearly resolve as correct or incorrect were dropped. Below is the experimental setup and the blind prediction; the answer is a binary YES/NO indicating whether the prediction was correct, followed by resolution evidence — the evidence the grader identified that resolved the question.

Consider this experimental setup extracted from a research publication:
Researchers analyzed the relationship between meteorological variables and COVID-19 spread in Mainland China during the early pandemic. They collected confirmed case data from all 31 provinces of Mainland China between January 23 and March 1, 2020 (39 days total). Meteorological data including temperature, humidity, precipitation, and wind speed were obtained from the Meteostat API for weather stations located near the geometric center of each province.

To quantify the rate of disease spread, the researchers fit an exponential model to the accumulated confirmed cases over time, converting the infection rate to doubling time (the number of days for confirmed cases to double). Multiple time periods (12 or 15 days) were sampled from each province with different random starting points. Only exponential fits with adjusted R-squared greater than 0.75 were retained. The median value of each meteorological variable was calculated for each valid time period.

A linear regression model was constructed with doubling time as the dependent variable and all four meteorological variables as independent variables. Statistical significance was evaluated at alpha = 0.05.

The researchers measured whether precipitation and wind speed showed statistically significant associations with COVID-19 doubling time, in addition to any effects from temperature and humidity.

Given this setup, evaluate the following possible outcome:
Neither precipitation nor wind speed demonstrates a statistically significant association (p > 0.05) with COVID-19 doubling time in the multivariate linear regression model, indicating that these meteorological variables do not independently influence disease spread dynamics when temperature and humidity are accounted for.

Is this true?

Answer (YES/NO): YES